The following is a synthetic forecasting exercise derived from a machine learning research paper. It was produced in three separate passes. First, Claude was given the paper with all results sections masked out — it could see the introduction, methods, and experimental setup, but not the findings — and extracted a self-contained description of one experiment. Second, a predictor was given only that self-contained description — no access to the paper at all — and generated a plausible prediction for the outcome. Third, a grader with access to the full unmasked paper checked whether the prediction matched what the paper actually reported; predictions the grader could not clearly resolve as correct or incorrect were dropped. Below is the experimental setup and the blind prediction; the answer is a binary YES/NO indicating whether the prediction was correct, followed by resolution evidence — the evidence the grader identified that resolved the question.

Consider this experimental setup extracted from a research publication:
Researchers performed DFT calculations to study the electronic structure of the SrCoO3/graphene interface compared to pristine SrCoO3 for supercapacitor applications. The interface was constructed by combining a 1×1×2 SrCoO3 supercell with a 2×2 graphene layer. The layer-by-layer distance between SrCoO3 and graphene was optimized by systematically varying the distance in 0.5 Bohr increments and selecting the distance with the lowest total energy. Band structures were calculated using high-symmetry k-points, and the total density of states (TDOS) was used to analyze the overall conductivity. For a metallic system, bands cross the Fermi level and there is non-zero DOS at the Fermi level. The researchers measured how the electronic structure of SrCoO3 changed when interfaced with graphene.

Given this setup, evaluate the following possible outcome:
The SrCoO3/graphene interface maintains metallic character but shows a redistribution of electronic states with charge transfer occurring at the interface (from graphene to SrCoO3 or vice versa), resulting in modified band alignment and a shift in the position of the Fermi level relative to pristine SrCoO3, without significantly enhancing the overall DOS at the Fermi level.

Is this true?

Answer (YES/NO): NO